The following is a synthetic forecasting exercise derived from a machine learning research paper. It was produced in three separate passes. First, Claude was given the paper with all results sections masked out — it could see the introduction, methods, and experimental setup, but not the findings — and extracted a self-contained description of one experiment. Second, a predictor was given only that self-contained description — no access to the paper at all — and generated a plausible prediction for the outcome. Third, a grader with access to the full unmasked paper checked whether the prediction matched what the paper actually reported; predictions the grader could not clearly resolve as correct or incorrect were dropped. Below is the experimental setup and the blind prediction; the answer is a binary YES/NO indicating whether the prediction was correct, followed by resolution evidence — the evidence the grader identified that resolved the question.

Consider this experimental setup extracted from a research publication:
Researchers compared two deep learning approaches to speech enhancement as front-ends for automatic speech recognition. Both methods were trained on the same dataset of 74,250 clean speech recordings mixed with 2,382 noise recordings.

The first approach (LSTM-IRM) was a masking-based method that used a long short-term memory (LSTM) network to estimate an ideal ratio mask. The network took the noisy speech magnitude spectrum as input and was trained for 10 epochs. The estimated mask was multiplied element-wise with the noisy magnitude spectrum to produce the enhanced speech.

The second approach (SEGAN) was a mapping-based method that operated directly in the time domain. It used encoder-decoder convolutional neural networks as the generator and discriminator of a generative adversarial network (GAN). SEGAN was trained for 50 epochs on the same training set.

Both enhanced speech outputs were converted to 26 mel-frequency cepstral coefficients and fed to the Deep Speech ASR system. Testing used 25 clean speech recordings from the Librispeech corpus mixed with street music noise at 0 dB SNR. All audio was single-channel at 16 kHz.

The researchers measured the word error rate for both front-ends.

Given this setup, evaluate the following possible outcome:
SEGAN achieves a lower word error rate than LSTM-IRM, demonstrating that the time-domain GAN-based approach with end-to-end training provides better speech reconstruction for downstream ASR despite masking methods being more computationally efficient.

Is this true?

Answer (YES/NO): YES